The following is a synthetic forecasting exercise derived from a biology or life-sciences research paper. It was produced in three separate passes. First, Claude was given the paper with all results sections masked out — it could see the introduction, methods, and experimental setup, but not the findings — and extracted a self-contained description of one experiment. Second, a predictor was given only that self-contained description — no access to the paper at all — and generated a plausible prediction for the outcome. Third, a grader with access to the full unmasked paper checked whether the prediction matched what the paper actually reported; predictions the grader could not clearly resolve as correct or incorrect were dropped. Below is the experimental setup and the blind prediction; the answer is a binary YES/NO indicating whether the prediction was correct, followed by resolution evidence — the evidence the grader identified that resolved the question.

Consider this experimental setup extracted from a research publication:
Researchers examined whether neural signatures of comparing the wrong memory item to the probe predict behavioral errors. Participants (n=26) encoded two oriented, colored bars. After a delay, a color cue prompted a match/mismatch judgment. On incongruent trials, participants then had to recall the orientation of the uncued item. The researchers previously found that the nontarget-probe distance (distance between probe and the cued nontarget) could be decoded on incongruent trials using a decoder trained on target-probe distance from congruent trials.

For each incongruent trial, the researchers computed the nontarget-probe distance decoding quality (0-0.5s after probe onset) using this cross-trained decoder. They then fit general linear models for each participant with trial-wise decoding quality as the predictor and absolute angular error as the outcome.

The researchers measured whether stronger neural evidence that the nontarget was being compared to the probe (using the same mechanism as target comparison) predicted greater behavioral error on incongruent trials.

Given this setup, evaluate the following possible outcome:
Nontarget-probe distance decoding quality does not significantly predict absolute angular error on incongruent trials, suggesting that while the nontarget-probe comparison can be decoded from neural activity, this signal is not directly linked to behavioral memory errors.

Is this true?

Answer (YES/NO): NO